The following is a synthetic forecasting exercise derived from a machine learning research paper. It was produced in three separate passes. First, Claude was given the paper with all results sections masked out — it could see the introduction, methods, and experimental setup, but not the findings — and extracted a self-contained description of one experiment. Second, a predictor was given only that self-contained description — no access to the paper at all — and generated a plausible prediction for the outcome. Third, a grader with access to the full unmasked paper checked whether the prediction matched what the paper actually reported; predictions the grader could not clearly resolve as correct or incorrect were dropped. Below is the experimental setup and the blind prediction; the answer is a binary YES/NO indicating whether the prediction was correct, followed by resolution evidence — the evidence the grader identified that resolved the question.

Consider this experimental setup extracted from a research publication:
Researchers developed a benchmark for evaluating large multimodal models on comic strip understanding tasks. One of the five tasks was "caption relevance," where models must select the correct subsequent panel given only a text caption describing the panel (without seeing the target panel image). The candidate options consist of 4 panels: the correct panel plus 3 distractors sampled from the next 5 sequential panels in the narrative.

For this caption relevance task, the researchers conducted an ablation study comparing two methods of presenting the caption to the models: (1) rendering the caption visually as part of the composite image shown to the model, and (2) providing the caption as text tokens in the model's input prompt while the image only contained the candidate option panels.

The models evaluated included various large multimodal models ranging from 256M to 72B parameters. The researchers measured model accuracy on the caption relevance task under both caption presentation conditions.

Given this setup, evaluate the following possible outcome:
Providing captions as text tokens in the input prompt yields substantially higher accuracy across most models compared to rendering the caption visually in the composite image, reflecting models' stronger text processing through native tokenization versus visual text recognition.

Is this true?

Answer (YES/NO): NO